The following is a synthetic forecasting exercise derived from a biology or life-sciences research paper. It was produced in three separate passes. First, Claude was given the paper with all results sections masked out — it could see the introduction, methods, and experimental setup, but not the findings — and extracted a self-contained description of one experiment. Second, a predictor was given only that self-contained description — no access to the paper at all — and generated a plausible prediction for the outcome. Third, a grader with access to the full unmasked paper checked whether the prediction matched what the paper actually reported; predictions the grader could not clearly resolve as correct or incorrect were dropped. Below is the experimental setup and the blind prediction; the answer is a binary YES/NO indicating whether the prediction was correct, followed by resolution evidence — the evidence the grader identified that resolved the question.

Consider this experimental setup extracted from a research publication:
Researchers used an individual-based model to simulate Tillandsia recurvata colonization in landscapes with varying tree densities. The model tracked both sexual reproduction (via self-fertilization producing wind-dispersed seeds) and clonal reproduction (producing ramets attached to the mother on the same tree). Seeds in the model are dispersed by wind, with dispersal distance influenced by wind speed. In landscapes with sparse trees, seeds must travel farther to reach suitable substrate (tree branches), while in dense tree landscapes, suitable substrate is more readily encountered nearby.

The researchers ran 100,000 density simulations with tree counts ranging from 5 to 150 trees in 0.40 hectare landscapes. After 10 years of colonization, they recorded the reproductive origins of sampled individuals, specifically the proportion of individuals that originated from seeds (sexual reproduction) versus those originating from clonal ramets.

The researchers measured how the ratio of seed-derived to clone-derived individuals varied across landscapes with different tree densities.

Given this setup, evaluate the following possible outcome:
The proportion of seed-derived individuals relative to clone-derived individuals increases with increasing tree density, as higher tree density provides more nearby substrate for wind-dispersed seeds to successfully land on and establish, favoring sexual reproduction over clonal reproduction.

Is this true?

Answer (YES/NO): YES